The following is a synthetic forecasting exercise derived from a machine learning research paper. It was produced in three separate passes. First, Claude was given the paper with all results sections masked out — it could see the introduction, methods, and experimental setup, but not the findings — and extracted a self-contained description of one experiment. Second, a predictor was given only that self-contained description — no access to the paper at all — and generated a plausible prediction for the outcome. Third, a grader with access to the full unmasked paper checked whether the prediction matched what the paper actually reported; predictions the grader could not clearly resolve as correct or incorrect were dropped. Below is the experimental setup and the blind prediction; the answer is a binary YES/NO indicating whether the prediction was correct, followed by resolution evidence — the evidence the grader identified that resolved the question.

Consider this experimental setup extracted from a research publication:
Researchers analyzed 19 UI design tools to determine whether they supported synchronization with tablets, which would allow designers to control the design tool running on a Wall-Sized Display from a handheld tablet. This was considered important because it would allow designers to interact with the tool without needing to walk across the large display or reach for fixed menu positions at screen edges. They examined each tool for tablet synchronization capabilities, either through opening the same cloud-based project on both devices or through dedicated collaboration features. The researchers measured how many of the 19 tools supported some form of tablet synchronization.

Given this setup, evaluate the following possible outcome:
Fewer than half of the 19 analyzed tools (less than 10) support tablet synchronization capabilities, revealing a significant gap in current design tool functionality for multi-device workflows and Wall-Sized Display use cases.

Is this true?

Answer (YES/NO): NO